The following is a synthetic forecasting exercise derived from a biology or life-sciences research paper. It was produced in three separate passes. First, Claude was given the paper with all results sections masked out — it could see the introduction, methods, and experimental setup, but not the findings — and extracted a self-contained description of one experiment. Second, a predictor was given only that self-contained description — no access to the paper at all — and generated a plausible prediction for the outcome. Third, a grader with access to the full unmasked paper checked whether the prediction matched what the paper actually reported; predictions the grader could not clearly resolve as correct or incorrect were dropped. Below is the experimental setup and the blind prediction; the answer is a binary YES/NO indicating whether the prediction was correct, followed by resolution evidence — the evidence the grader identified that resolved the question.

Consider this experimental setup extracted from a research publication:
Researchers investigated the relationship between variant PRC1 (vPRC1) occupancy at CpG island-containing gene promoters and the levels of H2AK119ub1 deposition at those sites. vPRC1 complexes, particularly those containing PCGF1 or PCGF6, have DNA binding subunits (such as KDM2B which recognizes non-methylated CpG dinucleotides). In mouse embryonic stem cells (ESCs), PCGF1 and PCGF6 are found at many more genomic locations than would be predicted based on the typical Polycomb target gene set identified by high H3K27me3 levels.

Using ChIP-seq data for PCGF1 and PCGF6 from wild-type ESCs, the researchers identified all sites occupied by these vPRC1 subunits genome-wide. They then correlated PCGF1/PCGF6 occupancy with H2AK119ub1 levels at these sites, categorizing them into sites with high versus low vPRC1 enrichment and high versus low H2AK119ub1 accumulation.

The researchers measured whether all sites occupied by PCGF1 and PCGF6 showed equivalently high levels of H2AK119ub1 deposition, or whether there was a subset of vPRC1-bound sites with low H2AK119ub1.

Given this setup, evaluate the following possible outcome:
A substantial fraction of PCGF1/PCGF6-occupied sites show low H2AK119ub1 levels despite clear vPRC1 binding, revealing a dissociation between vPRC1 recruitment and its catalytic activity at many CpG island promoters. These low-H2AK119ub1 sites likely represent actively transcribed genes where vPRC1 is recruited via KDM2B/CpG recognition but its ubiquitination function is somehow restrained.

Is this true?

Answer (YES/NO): YES